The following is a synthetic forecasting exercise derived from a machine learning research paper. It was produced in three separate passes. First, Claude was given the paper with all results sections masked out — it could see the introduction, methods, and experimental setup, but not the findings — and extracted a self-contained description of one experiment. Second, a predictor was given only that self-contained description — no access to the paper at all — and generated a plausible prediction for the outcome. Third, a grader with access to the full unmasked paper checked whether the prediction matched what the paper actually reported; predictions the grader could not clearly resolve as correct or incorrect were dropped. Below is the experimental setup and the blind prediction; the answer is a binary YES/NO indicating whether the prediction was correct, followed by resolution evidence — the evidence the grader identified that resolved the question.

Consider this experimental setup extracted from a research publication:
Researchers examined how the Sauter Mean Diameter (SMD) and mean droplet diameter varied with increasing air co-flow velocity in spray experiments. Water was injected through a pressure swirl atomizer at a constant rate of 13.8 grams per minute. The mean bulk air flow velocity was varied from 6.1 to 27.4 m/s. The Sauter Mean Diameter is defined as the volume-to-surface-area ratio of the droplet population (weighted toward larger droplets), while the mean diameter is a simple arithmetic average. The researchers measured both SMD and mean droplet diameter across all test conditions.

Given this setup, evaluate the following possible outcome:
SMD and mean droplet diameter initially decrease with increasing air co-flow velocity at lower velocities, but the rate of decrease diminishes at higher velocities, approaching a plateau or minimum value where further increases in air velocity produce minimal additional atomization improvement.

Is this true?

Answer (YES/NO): NO